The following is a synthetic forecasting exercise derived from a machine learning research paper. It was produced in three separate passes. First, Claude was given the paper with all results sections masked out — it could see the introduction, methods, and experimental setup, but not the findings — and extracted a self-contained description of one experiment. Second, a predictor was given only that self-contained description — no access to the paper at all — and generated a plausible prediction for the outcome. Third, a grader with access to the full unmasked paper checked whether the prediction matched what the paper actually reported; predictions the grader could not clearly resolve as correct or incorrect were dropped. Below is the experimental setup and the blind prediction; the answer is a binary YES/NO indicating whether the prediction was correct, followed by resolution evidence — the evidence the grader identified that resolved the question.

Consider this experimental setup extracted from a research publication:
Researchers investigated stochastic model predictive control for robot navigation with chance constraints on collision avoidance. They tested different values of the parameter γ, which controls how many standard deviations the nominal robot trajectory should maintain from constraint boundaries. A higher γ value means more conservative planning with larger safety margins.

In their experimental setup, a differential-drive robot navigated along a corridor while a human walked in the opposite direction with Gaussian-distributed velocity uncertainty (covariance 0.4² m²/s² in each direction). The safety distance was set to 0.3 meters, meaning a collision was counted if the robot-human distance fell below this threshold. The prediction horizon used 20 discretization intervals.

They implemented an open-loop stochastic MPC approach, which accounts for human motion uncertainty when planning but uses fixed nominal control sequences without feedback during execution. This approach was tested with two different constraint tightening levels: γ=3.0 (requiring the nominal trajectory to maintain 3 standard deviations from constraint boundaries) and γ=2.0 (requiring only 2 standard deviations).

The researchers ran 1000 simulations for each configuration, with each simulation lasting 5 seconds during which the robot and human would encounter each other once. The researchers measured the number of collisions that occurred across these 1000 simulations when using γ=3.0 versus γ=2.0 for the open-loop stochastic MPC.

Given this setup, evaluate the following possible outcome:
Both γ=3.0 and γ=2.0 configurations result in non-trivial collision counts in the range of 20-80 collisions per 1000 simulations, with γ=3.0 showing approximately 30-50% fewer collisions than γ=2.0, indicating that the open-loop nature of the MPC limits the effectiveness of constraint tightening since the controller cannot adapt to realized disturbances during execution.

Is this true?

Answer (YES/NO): NO